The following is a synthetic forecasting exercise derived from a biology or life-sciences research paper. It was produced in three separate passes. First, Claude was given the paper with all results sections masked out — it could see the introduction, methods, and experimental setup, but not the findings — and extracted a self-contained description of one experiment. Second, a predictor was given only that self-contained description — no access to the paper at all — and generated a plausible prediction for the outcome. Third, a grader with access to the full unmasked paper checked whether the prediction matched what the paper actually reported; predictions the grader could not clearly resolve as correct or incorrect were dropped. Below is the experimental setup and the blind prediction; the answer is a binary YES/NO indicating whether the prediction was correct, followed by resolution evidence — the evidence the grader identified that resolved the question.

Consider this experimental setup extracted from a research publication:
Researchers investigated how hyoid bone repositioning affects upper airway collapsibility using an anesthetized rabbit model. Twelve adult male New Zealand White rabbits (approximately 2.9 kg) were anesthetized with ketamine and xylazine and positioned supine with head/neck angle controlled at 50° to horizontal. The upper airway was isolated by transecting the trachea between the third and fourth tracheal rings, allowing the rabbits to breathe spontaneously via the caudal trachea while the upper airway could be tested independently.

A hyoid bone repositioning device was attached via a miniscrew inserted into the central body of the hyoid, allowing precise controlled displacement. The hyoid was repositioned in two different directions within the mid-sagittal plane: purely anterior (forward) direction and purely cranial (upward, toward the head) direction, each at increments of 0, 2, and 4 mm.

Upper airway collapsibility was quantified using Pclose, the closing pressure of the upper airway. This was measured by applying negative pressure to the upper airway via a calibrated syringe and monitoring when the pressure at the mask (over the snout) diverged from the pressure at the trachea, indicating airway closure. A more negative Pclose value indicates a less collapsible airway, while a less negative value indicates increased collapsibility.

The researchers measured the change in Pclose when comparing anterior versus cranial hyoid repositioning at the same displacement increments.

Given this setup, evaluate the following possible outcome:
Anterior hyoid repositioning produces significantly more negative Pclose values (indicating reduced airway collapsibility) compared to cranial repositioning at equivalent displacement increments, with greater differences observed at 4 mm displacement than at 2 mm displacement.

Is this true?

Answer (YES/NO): YES